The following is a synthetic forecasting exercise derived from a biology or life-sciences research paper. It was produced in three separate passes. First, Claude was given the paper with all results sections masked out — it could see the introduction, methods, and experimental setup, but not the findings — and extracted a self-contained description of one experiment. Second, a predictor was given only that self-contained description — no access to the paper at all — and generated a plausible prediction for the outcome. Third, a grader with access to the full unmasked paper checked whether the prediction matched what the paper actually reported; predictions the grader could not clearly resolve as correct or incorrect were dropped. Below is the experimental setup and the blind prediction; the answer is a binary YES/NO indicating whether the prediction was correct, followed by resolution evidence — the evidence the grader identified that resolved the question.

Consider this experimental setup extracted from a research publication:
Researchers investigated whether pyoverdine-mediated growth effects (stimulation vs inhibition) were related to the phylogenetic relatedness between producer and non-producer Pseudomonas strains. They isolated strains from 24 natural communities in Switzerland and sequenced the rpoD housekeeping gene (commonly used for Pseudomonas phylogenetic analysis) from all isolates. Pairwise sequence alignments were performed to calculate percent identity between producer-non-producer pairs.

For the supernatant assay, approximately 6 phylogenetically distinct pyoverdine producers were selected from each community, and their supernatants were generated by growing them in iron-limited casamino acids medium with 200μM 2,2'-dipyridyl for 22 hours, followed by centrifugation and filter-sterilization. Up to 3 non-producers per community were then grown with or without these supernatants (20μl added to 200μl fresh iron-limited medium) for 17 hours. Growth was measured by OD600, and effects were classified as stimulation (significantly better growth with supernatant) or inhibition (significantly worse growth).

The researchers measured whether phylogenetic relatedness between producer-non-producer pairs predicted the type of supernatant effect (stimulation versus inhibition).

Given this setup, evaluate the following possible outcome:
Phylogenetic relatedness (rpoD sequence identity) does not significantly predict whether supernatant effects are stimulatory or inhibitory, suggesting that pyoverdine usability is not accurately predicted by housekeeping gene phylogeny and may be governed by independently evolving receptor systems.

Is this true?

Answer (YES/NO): NO